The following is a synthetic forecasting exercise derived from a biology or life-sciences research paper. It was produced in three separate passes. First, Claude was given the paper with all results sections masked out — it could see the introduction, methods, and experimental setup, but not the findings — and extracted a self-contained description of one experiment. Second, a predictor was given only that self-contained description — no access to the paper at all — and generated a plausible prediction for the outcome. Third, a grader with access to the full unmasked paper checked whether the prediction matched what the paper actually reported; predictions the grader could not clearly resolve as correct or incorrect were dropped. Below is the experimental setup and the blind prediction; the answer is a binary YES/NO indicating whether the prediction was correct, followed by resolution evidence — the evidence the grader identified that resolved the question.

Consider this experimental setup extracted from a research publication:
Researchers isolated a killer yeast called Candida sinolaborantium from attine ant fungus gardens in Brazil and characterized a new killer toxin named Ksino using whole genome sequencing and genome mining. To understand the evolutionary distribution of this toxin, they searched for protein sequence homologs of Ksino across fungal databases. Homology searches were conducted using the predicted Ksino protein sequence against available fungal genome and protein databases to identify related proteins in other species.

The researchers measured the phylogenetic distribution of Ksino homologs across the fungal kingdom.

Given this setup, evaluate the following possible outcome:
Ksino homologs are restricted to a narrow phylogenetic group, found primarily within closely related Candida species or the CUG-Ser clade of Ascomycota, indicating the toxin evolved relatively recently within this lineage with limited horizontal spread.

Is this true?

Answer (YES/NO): NO